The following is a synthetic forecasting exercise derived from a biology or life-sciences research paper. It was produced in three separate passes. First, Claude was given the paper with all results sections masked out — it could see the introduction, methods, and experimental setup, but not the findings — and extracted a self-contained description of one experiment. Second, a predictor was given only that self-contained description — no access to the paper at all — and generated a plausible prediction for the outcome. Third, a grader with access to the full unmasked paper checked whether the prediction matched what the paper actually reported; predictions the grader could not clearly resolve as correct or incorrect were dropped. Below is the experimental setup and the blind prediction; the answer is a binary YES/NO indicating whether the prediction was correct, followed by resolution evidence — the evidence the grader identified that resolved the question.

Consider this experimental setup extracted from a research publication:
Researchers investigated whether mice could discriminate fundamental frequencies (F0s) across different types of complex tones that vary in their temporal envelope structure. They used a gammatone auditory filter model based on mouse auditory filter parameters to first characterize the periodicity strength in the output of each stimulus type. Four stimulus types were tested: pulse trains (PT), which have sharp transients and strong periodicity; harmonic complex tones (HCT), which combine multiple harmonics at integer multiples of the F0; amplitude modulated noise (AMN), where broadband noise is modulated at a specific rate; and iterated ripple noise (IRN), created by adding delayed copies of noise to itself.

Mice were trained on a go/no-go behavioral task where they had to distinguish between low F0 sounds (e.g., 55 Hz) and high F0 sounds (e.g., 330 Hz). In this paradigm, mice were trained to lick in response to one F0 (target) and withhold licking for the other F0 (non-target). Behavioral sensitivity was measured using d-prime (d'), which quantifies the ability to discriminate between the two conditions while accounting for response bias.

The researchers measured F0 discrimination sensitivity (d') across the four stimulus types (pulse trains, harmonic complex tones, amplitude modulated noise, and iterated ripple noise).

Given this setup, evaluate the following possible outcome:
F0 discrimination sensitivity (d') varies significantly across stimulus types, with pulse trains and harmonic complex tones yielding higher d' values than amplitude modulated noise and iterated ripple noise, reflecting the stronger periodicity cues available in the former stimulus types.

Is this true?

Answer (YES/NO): YES